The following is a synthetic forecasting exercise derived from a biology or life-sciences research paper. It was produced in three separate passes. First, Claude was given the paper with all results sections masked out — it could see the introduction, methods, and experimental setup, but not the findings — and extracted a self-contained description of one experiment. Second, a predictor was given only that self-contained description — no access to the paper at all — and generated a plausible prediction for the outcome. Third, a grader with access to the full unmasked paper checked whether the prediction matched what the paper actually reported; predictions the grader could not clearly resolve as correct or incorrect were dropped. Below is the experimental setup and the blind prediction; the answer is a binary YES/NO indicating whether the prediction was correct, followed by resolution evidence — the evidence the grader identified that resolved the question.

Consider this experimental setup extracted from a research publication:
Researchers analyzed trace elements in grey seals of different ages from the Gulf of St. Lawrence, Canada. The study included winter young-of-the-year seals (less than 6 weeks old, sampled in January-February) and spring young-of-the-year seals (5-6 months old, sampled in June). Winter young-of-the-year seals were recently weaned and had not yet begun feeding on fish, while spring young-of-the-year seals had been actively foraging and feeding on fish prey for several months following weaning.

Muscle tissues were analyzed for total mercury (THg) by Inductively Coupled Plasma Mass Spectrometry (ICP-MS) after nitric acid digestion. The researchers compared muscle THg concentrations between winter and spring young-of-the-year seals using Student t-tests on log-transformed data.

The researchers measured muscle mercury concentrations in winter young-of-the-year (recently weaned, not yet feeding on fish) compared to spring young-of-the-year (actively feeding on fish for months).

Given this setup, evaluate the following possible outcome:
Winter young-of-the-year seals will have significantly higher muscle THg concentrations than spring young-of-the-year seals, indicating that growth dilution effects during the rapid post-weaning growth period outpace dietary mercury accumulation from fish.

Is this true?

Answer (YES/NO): NO